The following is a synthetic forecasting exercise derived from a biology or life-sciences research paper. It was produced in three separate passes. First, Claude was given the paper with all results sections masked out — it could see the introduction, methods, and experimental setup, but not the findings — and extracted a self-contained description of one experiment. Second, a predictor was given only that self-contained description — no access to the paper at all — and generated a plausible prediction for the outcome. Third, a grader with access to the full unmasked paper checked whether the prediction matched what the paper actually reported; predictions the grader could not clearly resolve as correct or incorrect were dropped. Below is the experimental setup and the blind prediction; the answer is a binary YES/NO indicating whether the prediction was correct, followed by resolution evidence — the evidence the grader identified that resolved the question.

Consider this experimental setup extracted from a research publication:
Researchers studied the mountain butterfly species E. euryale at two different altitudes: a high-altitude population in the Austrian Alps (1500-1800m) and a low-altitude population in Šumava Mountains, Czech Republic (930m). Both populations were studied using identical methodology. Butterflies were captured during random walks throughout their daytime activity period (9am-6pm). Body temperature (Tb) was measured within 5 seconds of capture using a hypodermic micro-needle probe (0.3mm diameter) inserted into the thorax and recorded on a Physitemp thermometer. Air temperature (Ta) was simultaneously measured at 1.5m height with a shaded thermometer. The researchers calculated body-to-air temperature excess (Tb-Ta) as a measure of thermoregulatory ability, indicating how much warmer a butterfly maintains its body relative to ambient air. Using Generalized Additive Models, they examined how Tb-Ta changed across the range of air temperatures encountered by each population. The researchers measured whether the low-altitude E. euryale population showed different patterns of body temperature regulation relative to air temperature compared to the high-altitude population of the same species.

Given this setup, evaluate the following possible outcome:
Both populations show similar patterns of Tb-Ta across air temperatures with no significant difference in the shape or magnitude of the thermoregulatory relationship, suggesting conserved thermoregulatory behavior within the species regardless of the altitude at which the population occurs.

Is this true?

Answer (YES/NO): NO